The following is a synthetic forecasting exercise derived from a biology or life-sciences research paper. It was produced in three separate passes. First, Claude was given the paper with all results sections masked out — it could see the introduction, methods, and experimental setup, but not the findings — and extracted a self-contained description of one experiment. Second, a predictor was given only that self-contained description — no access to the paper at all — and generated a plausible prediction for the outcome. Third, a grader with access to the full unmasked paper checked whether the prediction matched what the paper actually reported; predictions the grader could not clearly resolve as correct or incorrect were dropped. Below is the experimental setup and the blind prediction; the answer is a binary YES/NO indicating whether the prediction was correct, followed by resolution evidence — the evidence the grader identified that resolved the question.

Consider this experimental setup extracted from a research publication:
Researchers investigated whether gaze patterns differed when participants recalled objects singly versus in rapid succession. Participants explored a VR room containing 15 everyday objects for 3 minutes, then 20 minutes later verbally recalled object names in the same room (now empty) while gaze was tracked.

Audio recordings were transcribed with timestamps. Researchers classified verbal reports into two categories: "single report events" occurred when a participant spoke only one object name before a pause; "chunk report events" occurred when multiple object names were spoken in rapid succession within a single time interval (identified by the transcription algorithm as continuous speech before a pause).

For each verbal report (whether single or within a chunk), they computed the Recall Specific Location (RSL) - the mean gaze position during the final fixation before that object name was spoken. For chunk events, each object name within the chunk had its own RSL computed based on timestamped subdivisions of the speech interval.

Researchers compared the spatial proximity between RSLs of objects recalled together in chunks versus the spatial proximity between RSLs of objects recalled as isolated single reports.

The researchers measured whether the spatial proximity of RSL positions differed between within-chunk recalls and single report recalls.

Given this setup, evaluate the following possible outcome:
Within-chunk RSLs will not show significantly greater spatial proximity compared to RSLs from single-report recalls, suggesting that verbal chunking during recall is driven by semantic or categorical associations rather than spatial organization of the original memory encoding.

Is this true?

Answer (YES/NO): NO